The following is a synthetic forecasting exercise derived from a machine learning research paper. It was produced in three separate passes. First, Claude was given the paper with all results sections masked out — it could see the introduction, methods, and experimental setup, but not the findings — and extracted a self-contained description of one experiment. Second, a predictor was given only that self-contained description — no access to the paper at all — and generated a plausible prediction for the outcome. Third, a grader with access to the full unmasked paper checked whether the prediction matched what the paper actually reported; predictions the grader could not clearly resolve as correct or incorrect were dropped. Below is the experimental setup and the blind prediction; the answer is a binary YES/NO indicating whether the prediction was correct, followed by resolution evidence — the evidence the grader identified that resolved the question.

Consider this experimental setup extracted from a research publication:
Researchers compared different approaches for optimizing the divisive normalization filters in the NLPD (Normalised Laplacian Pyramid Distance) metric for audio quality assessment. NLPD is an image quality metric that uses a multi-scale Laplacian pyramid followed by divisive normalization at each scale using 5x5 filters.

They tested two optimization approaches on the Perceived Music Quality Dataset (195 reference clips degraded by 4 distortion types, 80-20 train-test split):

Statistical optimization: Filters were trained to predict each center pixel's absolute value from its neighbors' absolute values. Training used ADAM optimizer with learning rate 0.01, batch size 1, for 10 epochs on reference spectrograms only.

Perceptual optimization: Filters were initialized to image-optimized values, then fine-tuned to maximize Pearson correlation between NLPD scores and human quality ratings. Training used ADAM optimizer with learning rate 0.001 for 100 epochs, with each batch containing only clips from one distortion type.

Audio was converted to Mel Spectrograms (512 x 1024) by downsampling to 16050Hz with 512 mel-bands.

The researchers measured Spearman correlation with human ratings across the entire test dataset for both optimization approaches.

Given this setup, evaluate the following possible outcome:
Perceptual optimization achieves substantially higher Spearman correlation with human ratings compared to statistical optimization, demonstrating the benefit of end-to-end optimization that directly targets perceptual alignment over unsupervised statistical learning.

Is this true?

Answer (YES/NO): NO